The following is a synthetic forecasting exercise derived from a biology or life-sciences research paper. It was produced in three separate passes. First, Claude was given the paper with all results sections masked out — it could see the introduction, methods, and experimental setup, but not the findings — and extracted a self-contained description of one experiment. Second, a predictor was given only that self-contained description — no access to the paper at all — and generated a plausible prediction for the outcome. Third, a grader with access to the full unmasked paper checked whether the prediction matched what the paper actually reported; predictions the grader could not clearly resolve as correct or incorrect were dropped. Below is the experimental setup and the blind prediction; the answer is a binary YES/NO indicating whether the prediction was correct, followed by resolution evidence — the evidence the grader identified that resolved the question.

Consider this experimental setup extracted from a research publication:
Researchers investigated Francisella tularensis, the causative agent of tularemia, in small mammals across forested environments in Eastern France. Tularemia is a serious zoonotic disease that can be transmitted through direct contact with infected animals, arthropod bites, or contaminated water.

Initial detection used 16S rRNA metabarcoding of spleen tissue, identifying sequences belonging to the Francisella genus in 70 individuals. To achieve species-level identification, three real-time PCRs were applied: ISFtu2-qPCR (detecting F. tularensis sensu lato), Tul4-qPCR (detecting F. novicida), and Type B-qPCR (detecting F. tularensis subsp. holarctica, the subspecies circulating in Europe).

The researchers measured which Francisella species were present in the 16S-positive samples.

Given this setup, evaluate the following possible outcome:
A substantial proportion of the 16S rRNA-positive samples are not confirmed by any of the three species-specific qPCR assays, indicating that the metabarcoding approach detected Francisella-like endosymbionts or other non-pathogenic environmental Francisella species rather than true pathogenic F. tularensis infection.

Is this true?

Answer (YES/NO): NO